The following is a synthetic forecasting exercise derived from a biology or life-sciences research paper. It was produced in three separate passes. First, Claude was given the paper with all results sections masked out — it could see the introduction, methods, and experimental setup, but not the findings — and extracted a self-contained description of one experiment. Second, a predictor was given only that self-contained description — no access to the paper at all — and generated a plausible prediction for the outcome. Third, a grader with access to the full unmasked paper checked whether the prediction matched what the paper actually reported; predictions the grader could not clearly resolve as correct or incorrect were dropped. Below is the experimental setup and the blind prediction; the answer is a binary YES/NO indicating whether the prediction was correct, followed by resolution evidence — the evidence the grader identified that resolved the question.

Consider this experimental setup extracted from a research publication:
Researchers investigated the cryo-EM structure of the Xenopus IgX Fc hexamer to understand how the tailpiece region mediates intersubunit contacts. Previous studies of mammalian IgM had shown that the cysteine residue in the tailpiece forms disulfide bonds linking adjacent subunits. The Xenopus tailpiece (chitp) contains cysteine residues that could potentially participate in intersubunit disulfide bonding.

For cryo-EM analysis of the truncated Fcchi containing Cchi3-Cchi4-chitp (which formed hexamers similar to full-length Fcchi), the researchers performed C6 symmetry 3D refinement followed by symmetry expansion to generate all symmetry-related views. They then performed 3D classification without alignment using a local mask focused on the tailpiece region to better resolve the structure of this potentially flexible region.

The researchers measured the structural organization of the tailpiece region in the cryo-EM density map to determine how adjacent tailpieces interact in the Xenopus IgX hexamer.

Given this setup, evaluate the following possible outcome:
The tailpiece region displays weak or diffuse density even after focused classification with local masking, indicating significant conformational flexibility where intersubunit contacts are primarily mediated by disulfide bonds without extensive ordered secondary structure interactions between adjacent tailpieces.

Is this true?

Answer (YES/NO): NO